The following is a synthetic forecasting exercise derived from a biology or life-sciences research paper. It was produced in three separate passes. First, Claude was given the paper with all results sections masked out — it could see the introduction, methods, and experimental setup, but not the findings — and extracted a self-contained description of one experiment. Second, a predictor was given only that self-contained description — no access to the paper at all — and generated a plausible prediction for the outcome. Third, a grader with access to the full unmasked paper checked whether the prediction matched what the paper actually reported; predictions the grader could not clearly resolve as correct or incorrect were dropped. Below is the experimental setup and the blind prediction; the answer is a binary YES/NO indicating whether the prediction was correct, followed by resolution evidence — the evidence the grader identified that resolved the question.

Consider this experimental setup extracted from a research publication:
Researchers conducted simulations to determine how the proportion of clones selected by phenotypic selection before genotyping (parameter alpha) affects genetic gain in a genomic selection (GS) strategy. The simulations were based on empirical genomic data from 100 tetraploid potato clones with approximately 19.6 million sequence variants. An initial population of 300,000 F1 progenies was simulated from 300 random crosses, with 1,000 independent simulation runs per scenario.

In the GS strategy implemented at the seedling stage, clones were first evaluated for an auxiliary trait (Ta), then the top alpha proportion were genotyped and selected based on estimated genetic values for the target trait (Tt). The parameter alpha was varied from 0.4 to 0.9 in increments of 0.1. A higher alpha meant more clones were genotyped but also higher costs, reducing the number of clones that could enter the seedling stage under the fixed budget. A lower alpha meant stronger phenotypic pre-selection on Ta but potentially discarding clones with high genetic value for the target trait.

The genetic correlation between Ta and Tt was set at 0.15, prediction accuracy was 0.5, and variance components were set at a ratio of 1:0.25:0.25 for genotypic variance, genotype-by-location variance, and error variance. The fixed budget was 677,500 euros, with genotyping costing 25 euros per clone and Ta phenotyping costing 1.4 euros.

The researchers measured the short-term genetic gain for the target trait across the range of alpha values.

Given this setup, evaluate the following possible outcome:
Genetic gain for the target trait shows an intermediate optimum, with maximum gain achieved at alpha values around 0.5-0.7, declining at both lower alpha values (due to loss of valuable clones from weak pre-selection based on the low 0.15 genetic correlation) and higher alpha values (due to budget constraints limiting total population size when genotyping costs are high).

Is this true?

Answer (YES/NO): NO